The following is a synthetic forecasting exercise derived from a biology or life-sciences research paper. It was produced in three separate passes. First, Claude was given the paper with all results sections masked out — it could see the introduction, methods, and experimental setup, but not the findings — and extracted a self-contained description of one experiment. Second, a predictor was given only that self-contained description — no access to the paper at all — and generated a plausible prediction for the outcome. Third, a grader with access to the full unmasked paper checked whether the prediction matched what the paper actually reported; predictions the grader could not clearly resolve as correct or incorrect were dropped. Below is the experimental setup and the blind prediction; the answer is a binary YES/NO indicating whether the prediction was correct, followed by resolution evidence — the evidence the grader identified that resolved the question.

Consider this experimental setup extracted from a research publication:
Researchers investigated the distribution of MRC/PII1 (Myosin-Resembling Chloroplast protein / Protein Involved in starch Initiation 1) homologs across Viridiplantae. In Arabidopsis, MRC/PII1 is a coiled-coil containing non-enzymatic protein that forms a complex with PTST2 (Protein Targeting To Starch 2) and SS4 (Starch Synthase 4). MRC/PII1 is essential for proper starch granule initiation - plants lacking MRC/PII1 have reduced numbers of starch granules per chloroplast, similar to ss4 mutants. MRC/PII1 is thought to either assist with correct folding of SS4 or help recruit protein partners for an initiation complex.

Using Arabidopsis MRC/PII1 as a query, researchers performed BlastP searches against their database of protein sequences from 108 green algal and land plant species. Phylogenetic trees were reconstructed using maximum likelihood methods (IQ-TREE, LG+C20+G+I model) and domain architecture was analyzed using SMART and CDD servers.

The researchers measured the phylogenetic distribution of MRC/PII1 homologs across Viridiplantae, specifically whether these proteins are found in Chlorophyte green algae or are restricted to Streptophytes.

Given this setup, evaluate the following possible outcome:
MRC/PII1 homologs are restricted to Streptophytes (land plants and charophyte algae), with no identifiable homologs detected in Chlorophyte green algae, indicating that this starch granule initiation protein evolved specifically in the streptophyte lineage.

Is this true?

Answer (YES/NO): YES